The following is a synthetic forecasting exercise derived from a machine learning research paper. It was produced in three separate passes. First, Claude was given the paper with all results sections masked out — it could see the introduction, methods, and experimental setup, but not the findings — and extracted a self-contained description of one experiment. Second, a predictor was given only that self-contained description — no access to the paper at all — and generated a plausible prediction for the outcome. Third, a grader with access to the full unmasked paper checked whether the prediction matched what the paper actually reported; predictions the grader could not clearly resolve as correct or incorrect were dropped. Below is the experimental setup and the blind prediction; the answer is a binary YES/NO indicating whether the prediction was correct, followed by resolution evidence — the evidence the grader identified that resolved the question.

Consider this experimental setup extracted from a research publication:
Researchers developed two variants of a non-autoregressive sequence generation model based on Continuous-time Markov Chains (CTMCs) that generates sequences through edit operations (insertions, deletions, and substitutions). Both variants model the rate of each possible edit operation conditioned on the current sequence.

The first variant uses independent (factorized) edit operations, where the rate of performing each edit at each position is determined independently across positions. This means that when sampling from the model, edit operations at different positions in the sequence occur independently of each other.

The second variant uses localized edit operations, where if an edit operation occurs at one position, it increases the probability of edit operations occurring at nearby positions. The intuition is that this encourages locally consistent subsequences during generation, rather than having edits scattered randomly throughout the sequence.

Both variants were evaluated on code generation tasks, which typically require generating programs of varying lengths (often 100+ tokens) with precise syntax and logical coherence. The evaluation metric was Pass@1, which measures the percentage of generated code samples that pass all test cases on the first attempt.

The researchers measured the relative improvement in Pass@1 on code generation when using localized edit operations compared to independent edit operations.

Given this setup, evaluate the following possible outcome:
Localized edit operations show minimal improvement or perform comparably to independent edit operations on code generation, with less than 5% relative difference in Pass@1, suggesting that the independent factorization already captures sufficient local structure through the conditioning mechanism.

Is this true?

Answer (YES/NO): NO